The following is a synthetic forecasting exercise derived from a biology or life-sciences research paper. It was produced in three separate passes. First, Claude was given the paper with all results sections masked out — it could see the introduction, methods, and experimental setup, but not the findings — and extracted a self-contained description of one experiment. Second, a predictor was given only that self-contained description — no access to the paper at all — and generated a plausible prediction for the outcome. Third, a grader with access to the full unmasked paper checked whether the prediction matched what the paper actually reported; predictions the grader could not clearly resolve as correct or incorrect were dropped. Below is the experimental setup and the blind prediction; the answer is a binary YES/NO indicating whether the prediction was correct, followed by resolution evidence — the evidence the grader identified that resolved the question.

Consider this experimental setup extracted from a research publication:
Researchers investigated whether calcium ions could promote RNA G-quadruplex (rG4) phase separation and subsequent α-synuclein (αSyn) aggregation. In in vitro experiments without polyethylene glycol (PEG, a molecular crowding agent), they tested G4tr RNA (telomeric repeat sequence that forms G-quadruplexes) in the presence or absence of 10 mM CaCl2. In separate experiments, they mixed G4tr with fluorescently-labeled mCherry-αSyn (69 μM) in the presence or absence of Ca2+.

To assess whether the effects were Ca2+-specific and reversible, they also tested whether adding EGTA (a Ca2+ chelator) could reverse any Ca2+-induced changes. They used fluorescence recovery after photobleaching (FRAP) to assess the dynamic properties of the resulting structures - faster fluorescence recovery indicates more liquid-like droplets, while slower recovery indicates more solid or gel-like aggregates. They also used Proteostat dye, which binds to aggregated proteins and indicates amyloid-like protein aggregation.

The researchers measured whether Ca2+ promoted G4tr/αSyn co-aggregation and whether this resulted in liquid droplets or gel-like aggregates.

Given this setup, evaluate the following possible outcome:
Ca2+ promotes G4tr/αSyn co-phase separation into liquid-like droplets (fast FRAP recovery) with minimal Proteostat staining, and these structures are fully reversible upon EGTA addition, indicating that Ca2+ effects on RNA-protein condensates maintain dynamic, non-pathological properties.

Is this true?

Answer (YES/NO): NO